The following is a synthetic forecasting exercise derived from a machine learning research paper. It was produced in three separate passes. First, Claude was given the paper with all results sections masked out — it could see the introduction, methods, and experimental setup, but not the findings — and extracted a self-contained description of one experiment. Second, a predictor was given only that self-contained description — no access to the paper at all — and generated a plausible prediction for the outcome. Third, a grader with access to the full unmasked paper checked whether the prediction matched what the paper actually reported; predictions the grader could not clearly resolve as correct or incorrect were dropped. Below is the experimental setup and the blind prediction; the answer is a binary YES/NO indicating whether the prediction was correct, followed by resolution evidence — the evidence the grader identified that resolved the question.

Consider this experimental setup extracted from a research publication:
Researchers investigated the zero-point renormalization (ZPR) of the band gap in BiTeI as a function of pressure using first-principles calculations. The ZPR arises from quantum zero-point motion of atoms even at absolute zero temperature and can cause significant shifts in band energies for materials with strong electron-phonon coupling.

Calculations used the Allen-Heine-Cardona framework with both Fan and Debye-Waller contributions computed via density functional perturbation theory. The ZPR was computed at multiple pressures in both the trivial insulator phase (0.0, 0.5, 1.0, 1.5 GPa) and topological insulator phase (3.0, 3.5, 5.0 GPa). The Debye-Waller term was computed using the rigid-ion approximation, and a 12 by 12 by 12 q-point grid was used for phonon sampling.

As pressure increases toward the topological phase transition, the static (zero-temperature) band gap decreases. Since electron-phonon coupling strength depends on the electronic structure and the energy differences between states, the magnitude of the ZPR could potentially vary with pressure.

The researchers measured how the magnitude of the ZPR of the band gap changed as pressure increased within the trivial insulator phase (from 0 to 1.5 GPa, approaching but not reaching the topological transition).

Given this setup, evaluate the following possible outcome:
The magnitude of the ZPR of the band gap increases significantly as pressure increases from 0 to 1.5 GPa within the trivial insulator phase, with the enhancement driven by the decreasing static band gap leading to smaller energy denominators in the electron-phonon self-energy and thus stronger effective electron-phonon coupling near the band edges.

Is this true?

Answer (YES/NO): NO